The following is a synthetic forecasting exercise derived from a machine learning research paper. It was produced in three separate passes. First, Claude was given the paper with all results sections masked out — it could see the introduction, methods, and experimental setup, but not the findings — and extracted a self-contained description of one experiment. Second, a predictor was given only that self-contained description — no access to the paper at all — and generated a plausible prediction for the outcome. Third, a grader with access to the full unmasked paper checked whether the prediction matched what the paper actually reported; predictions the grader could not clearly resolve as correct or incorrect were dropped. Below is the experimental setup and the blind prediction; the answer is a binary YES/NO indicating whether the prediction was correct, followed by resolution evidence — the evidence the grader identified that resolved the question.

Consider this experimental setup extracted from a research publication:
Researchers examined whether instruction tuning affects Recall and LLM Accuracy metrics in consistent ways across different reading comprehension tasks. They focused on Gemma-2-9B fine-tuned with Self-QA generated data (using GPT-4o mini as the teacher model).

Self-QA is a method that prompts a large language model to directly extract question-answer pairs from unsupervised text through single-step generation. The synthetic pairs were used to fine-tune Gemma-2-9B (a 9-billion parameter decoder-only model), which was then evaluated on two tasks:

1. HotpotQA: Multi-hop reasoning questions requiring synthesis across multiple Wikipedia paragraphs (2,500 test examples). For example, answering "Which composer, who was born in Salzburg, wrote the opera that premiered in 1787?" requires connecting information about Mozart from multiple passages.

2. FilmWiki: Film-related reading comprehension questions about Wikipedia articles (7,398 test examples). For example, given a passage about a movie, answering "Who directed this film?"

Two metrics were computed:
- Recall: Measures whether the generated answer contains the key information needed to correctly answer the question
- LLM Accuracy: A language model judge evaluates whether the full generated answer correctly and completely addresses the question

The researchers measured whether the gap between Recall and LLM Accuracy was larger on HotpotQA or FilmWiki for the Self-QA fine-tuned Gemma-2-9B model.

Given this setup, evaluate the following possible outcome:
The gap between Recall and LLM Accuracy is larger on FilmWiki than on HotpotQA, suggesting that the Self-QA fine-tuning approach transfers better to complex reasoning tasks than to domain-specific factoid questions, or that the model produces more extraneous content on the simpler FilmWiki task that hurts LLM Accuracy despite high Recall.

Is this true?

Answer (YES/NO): YES